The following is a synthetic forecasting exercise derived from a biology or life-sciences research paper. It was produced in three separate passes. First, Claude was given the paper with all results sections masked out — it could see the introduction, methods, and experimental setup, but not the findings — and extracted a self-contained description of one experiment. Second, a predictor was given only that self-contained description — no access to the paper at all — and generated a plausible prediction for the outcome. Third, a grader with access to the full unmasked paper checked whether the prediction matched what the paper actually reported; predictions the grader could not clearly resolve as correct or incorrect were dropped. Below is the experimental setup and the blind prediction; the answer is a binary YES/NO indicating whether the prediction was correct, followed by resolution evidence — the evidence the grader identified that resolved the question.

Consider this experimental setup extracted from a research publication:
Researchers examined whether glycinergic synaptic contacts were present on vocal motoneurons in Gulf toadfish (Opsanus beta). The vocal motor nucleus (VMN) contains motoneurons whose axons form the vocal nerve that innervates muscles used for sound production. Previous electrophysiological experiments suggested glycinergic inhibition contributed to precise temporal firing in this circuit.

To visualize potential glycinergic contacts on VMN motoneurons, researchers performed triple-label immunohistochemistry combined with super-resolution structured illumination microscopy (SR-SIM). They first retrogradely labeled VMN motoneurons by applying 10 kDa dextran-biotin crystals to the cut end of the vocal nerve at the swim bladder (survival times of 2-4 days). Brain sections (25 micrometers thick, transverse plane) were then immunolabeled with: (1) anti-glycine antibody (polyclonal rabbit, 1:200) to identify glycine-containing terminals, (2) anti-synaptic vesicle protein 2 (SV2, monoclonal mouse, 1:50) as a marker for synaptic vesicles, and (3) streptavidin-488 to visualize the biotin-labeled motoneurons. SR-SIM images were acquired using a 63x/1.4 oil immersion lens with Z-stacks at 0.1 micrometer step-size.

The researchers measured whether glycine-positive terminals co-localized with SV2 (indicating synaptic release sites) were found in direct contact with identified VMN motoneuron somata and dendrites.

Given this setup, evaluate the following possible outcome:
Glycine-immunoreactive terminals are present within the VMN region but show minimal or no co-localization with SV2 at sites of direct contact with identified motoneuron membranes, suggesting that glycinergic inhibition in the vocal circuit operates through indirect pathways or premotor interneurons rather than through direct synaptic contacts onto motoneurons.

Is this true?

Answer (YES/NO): NO